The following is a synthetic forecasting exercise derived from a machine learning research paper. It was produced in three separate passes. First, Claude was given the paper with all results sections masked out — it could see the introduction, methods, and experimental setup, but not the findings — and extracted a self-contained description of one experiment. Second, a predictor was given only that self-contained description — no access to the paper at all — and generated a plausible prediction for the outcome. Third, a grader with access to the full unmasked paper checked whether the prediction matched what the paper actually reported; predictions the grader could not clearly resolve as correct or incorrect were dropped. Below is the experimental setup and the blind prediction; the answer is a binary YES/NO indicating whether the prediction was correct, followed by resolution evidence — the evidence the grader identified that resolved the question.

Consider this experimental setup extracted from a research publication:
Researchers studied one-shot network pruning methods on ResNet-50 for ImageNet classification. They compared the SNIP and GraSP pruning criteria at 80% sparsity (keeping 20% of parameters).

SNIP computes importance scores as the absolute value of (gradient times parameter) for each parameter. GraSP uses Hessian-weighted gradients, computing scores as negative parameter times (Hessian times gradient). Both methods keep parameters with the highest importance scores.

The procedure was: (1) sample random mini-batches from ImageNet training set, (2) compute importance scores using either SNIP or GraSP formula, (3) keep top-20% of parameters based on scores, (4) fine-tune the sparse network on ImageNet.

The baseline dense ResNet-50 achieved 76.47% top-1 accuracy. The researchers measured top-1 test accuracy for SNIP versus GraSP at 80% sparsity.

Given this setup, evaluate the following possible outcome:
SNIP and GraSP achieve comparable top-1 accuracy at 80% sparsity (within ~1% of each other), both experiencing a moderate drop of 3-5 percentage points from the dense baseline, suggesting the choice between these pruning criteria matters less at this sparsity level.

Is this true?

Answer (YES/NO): NO